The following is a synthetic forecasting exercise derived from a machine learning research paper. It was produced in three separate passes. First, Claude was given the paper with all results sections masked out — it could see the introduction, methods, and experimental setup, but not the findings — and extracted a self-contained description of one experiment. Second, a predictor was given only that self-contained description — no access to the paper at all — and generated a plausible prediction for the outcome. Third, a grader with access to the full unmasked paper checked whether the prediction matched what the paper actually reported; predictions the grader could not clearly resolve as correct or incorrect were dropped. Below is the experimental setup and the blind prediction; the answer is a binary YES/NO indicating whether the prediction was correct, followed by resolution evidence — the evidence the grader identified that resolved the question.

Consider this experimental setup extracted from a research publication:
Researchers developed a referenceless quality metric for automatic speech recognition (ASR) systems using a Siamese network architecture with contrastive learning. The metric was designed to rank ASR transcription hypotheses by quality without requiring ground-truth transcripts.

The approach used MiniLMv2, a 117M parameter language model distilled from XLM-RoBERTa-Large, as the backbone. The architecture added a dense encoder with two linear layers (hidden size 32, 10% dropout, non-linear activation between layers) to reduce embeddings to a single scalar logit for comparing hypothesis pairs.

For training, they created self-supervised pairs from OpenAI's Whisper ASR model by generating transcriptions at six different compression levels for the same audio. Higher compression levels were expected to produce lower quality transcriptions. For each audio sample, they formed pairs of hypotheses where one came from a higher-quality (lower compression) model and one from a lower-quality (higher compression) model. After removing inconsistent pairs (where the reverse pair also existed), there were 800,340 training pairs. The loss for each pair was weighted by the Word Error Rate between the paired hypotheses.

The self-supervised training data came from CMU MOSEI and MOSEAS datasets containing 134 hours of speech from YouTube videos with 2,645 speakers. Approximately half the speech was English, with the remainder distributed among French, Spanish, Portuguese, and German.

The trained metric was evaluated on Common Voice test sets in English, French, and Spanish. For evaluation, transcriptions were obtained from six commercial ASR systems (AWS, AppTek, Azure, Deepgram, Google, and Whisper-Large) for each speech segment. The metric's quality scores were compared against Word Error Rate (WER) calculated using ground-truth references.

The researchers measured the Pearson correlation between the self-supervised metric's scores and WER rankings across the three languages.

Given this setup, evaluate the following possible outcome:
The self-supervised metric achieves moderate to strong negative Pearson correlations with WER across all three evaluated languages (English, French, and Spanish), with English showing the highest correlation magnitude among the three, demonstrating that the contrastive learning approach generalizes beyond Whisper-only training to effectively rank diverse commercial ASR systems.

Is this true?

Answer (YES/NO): NO